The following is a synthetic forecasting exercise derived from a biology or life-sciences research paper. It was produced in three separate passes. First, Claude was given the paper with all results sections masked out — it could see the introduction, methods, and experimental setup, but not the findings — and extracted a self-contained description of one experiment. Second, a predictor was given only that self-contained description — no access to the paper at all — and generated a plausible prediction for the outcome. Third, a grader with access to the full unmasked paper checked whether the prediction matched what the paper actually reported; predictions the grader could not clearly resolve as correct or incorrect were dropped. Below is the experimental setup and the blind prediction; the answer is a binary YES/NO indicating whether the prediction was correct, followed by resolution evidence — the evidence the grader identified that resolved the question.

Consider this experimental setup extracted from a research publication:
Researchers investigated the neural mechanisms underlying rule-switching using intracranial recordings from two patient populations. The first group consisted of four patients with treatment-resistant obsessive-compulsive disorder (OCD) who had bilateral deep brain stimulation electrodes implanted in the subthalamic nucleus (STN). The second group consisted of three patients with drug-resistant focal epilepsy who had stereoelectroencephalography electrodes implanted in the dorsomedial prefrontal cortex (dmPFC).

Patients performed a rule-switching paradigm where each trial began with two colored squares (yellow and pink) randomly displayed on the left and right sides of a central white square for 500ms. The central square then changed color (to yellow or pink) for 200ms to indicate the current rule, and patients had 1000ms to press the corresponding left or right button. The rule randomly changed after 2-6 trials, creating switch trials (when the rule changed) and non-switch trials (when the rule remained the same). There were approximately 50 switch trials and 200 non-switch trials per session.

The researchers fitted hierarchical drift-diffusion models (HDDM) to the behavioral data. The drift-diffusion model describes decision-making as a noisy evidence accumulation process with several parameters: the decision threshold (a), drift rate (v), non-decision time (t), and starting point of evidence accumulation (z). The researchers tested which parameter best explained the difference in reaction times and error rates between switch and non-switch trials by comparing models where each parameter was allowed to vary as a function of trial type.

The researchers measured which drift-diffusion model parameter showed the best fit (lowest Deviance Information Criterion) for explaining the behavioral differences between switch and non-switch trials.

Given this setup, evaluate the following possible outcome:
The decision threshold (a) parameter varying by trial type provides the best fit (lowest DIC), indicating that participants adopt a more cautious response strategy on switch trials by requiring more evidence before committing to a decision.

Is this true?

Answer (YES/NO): NO